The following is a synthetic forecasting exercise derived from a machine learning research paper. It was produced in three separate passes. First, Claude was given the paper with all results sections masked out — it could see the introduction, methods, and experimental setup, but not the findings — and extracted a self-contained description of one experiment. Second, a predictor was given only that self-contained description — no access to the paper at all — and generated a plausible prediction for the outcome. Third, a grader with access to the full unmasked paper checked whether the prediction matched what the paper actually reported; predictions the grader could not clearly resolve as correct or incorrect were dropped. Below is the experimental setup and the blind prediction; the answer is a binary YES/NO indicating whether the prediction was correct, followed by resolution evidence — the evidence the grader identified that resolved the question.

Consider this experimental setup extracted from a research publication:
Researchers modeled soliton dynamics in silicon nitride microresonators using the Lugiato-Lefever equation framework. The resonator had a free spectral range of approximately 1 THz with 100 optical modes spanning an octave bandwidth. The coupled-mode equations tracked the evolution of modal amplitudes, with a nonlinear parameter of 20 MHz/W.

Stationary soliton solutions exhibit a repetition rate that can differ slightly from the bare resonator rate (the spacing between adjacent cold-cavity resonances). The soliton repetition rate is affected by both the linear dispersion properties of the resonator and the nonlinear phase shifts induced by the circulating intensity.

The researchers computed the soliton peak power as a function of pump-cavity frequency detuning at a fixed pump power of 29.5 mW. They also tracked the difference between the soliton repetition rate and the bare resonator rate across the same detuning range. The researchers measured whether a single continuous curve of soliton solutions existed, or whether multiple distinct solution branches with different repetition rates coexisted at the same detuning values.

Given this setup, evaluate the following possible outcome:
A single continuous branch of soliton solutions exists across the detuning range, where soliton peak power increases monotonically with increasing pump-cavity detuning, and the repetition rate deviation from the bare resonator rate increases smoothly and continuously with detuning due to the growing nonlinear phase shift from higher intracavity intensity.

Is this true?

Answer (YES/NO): NO